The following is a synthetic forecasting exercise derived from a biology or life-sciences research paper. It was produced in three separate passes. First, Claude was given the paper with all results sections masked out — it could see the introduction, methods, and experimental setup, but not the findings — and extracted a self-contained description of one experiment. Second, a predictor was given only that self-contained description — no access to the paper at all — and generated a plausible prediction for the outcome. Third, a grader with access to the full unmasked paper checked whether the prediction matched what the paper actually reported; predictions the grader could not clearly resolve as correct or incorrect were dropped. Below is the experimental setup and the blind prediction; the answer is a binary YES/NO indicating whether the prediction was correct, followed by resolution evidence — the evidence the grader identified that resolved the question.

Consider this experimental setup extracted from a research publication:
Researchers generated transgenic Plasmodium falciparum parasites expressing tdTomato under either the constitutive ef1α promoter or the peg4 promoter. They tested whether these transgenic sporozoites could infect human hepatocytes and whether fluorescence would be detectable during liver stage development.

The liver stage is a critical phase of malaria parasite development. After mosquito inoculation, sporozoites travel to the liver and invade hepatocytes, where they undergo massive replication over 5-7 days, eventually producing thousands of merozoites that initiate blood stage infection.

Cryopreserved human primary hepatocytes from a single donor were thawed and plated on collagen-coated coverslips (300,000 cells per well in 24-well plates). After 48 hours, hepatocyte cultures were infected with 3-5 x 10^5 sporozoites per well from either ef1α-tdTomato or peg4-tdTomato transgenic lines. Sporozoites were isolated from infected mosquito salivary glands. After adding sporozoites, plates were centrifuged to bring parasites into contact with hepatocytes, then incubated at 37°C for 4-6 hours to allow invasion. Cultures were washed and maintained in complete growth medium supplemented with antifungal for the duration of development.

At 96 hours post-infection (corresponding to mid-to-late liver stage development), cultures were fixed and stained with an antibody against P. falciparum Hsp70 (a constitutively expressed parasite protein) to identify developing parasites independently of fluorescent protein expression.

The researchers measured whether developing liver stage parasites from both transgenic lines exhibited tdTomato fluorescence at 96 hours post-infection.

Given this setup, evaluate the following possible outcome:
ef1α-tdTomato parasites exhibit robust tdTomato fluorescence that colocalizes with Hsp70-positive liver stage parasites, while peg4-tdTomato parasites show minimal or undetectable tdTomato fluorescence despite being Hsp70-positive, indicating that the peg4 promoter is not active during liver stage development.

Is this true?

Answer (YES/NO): NO